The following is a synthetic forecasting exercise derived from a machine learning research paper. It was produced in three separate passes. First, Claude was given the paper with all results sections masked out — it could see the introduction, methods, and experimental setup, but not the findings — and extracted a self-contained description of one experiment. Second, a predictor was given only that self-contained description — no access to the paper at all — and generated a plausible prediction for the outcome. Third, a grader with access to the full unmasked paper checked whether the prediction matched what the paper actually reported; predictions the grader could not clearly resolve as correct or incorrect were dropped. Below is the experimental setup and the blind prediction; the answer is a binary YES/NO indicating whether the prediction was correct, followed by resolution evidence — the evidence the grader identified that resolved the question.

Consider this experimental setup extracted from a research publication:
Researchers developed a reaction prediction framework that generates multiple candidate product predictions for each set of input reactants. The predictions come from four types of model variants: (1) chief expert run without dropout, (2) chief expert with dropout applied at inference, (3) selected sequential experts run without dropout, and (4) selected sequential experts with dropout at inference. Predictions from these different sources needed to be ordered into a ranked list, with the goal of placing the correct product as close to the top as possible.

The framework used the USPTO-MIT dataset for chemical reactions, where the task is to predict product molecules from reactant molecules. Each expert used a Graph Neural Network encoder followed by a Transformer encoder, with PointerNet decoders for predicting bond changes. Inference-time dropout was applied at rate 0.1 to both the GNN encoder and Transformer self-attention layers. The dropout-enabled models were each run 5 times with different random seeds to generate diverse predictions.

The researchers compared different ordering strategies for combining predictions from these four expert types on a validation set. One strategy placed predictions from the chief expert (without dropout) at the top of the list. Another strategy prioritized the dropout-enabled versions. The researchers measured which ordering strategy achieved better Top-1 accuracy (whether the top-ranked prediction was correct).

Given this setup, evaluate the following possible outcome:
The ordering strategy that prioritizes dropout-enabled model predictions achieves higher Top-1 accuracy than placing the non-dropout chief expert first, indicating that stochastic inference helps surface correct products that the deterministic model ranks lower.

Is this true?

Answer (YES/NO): NO